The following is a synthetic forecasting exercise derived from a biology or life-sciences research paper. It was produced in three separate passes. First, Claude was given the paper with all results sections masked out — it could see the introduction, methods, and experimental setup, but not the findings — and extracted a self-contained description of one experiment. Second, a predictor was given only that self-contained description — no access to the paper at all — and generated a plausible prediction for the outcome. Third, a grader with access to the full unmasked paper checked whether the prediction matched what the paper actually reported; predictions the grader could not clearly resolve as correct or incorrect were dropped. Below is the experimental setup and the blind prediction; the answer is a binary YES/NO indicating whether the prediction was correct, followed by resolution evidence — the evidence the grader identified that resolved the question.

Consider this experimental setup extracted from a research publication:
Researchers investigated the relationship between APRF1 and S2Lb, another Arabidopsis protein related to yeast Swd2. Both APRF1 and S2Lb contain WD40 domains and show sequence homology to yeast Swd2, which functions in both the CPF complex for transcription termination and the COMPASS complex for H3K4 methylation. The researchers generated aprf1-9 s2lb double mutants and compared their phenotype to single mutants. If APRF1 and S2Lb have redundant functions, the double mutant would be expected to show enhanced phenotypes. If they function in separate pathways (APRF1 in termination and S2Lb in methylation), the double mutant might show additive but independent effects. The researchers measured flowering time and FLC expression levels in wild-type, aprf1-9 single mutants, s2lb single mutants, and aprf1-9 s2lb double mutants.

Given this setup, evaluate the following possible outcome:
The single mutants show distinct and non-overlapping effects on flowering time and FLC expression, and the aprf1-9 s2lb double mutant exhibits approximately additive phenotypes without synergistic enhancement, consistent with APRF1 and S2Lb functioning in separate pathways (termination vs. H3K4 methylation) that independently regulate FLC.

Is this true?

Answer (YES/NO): NO